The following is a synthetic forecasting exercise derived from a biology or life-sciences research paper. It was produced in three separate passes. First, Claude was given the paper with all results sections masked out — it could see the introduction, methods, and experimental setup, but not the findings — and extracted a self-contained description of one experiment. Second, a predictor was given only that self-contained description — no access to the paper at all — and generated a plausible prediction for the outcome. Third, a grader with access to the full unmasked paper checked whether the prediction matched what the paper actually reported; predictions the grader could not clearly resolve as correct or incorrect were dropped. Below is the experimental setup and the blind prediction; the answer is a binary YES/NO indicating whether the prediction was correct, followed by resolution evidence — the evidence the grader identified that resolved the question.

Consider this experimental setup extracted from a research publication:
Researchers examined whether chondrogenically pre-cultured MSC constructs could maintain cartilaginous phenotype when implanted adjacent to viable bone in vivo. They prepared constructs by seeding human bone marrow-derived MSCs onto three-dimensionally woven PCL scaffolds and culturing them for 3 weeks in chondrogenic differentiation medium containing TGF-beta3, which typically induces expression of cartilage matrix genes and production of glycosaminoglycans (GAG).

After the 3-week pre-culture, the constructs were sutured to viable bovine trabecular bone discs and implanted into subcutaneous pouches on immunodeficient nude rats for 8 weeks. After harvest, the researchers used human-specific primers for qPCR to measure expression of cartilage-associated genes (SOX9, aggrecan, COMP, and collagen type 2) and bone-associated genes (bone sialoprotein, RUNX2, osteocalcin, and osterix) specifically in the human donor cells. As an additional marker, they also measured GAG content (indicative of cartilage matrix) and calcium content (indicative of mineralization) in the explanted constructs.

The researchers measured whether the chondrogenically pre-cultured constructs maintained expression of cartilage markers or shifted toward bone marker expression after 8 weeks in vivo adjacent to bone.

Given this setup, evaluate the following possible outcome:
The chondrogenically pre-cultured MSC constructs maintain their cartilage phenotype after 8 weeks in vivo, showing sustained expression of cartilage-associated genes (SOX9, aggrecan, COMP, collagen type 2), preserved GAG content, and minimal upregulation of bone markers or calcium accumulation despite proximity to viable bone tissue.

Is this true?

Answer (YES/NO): NO